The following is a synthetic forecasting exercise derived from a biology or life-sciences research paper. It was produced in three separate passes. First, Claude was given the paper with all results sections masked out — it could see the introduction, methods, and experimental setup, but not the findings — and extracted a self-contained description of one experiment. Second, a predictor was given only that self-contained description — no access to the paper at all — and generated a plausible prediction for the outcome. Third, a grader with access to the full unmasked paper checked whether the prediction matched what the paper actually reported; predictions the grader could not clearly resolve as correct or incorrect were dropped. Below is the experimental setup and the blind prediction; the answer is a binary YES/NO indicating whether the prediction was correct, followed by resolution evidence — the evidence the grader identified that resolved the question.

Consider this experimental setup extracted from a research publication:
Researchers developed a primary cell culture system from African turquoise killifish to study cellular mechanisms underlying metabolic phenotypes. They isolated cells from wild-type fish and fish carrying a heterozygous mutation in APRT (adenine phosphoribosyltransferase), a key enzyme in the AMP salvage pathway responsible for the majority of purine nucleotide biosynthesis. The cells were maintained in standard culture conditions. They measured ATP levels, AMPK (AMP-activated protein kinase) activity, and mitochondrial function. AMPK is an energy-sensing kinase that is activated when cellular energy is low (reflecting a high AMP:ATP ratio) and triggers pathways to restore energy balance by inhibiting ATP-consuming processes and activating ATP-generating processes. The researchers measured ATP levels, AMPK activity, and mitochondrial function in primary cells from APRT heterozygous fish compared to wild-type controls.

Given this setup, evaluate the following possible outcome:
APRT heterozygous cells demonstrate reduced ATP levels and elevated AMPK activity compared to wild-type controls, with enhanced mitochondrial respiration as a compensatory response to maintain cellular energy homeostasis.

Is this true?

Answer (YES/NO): NO